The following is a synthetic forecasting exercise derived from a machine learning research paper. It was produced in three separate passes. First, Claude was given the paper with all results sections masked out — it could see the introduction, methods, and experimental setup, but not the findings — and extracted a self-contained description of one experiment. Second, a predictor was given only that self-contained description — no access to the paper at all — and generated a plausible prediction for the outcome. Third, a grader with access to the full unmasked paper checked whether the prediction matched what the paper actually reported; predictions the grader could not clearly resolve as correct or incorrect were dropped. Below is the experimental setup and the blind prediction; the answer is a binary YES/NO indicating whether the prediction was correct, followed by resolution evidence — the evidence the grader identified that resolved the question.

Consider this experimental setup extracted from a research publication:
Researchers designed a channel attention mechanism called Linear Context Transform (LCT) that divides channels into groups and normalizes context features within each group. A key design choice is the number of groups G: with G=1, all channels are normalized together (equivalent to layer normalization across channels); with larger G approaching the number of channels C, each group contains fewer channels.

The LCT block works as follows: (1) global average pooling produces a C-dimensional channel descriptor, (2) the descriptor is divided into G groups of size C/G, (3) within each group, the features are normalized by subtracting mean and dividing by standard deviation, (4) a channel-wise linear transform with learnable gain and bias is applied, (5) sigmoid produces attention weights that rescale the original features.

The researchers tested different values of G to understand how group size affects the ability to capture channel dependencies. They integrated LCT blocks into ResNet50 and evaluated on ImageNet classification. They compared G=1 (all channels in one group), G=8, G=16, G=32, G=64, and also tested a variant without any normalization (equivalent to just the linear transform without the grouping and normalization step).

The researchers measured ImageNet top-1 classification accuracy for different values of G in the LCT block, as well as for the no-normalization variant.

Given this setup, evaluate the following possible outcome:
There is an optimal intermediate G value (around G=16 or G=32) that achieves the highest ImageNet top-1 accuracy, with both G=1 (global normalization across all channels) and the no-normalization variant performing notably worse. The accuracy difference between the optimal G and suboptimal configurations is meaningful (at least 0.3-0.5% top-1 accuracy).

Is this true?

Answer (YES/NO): NO